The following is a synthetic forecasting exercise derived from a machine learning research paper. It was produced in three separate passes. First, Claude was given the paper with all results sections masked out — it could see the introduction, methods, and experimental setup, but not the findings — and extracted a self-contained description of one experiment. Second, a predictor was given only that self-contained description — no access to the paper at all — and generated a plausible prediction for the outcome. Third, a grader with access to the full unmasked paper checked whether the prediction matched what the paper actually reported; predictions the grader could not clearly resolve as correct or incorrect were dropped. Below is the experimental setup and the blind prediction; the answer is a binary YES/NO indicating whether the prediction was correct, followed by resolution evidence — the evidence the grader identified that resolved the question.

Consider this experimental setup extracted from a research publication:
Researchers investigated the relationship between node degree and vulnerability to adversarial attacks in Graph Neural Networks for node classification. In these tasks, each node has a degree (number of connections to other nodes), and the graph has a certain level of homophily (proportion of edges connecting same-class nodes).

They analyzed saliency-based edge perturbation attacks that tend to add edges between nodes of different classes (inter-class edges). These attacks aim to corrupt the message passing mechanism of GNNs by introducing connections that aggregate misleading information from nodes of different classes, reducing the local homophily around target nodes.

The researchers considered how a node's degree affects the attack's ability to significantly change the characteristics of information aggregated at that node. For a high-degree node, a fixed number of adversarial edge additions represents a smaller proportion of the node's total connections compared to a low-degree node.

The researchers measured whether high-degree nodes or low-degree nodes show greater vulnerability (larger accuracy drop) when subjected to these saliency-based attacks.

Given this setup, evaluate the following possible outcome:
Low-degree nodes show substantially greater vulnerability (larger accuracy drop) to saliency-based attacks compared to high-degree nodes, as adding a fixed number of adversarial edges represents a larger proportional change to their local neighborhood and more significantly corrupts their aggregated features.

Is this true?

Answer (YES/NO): YES